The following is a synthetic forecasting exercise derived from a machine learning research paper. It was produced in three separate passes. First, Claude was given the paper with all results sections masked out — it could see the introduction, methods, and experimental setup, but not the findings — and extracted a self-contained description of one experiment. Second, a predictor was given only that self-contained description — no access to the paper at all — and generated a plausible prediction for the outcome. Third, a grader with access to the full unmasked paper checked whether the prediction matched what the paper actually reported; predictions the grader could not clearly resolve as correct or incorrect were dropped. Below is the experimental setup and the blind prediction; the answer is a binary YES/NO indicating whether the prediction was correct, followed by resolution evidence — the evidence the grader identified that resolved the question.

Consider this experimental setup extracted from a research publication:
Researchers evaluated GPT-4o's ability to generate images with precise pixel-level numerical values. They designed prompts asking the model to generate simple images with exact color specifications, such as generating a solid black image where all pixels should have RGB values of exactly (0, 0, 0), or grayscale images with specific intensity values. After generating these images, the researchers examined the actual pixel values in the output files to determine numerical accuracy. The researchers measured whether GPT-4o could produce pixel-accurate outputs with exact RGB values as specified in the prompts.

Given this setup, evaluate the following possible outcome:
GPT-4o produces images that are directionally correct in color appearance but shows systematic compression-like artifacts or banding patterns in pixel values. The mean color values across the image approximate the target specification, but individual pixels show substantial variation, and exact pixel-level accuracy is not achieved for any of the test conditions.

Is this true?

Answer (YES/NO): NO